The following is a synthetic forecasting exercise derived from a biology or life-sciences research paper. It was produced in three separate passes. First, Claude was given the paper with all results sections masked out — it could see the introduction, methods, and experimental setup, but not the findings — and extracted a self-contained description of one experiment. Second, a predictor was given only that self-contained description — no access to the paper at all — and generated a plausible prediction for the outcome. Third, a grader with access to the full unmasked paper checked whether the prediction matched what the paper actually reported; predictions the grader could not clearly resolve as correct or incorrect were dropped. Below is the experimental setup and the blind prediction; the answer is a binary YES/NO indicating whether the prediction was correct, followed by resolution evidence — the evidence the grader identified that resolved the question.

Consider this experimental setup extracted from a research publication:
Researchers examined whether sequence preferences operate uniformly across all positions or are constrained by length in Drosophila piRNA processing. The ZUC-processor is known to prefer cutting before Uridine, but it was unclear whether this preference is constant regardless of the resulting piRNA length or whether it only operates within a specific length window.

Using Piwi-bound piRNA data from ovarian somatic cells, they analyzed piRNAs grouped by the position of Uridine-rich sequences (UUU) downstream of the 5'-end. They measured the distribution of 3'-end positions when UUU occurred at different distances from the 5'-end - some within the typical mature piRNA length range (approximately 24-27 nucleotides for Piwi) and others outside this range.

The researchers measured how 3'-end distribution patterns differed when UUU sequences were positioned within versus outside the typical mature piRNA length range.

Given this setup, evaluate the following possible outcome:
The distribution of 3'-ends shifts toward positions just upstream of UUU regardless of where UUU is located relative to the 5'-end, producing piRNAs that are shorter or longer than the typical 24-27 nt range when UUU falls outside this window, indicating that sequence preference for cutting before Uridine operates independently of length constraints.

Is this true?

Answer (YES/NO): NO